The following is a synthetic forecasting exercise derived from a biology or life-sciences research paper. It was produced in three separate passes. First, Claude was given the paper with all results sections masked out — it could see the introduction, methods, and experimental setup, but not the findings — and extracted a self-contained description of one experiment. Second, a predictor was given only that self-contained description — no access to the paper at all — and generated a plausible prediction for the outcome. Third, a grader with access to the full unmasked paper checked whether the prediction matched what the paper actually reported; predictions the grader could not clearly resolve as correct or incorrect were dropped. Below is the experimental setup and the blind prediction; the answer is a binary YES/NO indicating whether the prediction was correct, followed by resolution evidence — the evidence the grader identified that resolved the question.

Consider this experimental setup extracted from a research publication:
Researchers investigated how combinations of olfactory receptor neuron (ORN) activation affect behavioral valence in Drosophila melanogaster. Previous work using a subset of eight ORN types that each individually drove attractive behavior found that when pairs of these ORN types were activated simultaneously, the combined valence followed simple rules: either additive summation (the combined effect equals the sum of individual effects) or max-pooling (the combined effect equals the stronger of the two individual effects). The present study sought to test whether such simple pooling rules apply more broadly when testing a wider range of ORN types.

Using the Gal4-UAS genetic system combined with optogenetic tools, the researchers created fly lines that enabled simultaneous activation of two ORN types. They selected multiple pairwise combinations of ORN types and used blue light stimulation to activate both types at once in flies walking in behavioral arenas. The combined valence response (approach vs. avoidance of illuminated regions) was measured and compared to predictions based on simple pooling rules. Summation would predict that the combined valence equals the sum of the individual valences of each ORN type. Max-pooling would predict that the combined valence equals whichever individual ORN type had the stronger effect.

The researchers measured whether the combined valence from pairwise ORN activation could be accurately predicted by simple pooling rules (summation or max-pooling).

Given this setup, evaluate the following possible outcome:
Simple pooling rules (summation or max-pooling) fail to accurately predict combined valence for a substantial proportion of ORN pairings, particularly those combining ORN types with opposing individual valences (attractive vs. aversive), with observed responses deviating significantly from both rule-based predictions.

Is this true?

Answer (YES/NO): YES